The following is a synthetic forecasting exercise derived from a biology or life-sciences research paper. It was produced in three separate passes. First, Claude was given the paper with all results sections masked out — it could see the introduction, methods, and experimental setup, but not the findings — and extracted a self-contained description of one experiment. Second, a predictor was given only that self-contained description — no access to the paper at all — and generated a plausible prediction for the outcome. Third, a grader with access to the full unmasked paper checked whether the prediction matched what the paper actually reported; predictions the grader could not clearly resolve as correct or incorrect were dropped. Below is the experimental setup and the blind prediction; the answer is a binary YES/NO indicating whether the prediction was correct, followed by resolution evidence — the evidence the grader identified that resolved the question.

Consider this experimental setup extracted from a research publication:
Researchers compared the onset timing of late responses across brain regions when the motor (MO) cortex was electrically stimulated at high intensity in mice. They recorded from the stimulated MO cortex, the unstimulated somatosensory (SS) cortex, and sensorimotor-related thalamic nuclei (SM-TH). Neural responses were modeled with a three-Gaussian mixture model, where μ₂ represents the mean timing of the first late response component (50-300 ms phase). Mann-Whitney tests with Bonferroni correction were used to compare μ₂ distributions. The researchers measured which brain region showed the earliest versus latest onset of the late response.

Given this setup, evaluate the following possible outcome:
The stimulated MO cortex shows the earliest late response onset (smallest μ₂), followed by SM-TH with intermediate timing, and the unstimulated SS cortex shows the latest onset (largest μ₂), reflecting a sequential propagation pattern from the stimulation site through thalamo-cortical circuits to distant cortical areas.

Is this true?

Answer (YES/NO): NO